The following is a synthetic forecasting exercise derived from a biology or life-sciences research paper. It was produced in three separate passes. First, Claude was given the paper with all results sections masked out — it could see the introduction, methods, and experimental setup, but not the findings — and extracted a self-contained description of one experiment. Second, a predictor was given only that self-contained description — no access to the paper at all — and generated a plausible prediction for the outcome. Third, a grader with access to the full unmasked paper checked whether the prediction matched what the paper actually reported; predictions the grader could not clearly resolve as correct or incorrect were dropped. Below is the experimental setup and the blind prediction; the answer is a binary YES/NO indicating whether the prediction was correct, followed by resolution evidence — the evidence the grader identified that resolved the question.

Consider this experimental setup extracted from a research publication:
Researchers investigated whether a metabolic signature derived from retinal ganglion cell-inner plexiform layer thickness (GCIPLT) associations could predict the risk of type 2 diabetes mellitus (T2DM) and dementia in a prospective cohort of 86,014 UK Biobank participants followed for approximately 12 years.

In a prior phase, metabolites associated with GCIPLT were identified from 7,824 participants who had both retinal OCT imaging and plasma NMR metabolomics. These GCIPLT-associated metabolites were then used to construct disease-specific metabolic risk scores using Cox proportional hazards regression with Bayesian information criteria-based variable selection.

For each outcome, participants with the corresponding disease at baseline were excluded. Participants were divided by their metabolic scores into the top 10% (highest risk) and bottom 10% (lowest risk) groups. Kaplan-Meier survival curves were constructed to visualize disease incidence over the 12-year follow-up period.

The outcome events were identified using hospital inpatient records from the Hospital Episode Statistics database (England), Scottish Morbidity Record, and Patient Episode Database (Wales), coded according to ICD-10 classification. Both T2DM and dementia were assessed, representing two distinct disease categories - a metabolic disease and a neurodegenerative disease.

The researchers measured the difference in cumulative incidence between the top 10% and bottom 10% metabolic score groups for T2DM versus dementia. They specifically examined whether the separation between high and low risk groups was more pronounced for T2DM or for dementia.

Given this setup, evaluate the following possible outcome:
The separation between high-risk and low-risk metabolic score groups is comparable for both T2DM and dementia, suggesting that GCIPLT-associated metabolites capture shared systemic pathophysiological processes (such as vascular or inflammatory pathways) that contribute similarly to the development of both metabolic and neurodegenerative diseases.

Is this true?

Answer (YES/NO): NO